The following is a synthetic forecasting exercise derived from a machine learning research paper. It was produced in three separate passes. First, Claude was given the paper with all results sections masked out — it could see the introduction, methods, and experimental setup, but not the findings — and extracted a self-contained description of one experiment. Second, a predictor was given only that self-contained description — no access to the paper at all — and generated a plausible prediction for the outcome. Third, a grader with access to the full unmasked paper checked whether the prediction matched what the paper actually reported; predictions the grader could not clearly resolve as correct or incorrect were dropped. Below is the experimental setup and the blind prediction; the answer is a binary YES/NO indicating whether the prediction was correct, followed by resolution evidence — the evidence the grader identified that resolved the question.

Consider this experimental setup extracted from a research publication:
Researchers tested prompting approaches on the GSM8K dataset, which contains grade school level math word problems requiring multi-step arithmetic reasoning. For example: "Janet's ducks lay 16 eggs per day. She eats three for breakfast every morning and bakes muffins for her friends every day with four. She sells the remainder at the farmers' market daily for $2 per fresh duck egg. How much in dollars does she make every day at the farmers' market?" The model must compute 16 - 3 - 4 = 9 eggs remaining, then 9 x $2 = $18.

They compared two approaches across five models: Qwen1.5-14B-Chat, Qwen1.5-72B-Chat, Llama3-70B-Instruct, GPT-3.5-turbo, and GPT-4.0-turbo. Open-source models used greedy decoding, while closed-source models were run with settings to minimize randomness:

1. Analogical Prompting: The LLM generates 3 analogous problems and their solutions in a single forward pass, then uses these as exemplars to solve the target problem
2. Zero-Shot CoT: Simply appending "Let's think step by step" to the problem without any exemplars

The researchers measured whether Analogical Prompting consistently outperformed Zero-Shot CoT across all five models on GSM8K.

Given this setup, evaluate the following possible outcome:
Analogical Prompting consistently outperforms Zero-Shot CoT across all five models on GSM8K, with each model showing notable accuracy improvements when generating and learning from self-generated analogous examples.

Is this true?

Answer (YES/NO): NO